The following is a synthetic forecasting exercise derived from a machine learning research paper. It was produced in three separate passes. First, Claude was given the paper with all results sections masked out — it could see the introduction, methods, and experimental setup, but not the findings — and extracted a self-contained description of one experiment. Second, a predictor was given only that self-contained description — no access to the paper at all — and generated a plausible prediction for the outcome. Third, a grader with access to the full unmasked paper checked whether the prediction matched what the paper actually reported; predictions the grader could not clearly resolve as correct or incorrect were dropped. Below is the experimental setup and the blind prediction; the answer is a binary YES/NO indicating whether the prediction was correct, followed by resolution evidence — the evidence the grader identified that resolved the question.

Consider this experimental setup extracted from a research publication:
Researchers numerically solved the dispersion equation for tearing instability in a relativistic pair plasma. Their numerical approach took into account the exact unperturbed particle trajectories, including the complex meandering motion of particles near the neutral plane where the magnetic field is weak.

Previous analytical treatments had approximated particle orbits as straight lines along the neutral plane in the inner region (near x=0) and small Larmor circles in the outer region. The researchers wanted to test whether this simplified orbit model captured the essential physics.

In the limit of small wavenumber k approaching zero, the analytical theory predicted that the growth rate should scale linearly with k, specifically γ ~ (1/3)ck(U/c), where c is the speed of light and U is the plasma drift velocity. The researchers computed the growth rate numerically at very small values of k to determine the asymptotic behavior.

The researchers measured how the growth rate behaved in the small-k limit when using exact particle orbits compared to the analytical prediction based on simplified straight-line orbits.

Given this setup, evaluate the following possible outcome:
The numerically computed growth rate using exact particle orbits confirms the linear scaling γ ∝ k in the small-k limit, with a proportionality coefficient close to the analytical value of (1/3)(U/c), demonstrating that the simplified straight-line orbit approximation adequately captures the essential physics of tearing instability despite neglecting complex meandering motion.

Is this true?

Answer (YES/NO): YES